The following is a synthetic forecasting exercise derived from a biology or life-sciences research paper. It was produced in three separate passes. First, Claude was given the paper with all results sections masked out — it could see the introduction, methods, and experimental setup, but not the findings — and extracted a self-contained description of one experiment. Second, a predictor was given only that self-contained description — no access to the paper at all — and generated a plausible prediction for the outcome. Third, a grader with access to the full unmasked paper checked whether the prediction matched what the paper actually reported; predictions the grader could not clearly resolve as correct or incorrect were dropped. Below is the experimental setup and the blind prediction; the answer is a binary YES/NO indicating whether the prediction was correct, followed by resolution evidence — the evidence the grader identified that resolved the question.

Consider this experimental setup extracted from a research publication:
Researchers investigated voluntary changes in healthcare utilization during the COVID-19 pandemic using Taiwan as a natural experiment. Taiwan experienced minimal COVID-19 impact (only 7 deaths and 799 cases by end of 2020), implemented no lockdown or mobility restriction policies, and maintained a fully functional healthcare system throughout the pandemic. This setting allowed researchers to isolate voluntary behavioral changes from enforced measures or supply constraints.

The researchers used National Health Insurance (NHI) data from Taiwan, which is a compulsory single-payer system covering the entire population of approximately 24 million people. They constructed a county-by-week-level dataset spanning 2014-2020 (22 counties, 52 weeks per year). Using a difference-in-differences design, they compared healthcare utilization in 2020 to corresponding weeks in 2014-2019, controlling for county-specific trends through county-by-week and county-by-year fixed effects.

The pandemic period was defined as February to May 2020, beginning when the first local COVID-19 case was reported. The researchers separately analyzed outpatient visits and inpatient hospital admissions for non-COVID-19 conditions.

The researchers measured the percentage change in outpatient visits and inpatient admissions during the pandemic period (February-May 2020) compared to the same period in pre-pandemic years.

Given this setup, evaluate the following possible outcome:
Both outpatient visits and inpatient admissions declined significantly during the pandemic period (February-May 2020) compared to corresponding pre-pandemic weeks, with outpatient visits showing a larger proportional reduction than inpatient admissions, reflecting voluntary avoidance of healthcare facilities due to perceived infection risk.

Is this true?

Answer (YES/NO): YES